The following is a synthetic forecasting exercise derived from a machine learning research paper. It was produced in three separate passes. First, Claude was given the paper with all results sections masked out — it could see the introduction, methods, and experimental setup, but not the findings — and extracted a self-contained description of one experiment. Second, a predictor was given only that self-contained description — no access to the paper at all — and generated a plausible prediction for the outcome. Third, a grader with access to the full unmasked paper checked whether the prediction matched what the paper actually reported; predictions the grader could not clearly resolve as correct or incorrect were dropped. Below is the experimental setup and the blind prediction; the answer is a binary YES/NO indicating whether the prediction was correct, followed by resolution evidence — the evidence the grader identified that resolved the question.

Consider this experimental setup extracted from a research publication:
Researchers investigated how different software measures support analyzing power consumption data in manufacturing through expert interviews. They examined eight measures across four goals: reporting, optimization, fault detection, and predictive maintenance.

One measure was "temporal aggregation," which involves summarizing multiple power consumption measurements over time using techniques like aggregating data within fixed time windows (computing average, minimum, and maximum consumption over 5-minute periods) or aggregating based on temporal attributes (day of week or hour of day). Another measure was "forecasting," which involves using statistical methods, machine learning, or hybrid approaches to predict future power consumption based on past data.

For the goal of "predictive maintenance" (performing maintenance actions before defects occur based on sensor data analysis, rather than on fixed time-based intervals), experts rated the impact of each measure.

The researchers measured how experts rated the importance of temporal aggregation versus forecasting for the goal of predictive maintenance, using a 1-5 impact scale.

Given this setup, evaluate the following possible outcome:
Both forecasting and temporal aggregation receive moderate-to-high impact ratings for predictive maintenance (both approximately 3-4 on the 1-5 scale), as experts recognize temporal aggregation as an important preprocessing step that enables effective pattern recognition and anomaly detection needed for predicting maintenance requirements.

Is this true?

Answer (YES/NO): NO